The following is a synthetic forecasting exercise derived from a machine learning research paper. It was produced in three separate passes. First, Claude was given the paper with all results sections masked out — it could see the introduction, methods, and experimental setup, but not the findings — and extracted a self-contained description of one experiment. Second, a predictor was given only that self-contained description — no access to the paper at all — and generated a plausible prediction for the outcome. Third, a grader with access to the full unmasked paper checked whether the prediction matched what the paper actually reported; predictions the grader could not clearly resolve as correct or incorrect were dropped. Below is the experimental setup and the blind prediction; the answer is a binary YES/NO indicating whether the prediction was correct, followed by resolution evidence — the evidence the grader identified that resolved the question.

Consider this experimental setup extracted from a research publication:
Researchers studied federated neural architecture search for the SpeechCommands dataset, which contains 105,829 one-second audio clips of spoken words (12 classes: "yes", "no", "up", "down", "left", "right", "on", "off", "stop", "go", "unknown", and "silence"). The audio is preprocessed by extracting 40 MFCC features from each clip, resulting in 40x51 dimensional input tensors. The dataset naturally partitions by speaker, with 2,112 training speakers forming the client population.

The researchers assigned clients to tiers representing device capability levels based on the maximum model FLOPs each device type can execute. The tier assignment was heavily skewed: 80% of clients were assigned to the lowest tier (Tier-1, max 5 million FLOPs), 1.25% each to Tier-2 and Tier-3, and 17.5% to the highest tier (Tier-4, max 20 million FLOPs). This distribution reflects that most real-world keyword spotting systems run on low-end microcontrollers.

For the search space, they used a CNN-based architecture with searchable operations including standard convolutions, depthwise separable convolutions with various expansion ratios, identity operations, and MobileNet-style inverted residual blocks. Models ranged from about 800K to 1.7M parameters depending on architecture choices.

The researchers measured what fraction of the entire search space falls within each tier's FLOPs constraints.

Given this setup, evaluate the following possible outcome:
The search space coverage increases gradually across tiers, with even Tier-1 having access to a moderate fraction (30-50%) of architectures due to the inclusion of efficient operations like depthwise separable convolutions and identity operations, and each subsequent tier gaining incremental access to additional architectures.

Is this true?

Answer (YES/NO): YES